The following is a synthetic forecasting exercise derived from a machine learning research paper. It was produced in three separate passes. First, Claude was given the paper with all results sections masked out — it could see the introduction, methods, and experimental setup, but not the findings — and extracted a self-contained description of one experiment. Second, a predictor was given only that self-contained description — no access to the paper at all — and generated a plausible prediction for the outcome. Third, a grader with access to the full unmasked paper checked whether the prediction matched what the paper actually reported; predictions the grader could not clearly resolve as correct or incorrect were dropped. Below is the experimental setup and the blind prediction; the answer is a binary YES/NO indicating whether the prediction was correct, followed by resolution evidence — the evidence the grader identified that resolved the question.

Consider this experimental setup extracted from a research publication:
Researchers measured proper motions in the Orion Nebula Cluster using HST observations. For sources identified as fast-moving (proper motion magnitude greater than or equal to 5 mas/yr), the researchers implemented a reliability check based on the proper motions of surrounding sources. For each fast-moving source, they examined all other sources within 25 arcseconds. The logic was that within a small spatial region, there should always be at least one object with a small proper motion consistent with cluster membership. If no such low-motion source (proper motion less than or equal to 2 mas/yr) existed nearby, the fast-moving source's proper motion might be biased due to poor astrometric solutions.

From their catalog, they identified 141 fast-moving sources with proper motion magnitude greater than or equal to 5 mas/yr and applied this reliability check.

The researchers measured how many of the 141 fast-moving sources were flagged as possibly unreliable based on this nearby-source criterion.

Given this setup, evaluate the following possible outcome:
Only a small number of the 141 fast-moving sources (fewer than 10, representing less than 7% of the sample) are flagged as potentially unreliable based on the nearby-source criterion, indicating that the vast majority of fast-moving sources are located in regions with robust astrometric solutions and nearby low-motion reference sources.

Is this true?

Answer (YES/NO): NO